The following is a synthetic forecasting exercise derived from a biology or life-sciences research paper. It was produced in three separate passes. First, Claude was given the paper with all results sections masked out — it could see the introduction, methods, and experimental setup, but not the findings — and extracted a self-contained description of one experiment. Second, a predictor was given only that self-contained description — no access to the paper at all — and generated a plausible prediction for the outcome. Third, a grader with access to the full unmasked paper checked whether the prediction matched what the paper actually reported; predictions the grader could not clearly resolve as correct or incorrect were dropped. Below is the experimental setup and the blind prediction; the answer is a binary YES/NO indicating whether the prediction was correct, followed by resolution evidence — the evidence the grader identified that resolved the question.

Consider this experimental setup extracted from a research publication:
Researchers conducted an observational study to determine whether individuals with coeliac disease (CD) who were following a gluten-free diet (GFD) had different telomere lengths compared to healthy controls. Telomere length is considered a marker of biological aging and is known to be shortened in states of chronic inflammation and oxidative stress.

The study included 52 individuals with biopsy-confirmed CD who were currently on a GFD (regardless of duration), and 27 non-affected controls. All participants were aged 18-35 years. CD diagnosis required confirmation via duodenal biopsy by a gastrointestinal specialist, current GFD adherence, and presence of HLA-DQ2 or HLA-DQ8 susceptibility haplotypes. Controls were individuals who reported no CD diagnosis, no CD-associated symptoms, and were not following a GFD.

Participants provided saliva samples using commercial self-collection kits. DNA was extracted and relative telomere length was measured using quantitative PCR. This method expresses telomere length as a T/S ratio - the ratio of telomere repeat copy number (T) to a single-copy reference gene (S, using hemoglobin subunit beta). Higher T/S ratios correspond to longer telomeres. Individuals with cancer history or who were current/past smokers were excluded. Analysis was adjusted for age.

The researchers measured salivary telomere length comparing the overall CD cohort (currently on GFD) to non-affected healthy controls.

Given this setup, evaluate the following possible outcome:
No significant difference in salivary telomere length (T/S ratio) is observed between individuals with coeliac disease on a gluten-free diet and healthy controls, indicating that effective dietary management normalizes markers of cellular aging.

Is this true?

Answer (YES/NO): YES